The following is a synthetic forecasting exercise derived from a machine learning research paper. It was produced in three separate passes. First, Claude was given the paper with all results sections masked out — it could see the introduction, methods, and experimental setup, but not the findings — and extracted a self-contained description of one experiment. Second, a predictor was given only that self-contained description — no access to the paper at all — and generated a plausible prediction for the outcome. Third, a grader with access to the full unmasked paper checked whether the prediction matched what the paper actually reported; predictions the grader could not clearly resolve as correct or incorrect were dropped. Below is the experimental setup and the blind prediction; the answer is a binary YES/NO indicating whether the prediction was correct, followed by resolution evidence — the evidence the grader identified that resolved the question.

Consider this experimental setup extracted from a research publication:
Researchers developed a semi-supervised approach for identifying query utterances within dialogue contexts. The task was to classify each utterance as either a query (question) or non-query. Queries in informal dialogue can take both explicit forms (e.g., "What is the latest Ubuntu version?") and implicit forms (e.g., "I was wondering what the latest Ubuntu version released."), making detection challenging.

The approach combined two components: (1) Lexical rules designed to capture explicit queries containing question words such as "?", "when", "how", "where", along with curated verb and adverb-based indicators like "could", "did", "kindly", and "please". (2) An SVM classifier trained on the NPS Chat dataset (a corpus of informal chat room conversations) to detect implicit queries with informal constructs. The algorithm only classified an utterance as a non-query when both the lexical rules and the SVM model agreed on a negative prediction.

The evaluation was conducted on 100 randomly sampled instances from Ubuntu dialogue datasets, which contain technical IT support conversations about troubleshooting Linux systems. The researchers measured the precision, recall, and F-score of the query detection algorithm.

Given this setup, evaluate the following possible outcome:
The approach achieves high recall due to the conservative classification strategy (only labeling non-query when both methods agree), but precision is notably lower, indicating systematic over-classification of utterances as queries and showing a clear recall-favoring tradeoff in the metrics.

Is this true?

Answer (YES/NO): NO